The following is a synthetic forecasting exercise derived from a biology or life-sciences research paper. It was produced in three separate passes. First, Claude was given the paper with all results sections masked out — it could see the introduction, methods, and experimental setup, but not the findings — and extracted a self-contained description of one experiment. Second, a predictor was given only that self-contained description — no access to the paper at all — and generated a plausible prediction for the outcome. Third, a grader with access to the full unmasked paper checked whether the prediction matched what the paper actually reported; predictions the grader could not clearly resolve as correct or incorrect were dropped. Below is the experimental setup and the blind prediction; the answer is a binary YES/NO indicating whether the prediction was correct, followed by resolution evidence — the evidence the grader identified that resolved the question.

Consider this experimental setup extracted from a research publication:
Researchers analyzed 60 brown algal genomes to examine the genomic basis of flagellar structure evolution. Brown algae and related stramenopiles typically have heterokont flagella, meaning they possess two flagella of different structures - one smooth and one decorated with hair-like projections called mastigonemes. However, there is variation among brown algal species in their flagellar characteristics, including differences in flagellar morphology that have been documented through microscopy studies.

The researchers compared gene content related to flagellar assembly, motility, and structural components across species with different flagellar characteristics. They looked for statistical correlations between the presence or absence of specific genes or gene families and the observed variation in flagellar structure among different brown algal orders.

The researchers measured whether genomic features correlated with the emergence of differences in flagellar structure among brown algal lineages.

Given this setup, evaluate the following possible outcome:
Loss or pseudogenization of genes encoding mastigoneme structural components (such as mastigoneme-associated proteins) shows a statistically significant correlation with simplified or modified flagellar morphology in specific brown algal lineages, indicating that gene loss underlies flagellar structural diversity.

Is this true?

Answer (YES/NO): NO